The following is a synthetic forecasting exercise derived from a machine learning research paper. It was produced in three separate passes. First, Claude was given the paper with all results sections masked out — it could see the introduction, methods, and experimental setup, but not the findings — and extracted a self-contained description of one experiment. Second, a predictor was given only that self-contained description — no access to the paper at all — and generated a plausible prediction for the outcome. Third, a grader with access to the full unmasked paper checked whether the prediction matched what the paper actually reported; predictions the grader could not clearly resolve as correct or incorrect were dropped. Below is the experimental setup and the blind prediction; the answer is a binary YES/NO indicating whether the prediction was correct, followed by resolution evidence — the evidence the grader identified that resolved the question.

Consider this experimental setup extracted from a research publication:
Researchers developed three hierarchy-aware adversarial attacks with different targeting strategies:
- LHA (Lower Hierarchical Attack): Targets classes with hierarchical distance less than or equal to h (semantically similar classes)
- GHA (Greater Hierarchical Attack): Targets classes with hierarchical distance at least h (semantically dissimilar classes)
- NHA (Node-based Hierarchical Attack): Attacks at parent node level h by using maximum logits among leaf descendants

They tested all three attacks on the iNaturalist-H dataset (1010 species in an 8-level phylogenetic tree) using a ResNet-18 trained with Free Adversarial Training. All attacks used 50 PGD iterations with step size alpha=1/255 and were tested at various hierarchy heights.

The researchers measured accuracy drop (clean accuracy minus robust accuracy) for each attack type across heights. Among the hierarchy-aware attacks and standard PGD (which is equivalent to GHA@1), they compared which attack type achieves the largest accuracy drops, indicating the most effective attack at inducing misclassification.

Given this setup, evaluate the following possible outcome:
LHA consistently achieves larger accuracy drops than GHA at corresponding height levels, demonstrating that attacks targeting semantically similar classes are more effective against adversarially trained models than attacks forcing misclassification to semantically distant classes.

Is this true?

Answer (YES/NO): YES